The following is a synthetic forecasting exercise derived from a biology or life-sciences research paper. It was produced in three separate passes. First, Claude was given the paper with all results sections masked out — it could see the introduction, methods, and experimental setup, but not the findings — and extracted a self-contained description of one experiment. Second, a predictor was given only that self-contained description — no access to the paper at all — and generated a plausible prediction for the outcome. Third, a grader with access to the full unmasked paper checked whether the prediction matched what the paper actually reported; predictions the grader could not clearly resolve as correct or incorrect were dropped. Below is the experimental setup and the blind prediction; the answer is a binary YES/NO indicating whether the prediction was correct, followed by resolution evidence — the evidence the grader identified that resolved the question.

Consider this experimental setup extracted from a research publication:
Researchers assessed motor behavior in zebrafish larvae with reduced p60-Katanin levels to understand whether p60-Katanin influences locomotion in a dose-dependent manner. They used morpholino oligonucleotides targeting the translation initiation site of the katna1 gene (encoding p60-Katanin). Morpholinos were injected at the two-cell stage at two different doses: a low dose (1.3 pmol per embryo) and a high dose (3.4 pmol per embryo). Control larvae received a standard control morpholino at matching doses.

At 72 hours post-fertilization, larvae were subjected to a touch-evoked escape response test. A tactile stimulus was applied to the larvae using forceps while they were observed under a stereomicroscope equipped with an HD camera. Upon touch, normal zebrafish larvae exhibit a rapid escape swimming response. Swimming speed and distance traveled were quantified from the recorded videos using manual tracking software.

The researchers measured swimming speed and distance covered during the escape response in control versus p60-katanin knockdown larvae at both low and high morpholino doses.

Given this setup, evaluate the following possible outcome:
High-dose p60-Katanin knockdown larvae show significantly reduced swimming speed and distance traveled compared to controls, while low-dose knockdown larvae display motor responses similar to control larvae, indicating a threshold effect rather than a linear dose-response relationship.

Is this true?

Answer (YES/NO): NO